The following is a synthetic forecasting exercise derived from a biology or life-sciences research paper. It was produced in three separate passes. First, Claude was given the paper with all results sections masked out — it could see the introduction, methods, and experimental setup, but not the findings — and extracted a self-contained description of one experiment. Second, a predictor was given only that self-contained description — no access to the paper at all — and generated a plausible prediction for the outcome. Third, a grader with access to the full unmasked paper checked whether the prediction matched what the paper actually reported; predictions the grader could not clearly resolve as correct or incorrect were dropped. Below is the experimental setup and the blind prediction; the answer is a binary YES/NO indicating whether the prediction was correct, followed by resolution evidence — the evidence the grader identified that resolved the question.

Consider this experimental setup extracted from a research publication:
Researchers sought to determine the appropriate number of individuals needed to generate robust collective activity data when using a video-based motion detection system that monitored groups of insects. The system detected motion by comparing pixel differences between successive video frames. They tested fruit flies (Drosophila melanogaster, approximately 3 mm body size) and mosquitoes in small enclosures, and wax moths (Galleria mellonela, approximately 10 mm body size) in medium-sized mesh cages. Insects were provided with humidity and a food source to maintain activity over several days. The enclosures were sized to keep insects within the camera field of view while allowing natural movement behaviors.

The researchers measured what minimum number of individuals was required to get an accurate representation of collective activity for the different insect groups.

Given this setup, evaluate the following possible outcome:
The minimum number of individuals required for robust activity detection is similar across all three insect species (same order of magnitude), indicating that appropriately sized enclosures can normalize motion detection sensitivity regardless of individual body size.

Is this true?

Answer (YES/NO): NO